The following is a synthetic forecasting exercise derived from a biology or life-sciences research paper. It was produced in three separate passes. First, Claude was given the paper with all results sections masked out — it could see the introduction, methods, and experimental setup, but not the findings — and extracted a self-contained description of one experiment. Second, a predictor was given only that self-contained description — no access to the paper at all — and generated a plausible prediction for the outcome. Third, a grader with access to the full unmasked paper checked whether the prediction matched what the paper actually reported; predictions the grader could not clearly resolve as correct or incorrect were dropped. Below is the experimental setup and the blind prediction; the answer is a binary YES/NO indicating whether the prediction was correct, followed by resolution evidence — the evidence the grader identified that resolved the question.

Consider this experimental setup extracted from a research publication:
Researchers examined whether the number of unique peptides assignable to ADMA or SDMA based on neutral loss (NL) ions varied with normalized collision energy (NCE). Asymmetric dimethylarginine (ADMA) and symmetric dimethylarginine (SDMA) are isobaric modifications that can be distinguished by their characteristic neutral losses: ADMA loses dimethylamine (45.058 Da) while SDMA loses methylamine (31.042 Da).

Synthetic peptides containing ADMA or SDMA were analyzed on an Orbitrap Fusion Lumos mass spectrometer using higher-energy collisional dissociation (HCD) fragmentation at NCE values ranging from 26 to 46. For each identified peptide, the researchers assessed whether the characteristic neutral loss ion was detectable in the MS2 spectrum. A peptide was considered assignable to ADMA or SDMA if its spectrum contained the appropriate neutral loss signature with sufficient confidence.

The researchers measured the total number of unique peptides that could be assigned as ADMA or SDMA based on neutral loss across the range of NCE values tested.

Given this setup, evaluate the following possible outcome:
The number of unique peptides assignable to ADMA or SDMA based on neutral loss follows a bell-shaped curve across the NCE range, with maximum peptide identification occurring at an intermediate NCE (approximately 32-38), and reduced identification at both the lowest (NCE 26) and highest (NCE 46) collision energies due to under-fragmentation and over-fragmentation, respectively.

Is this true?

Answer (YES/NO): NO